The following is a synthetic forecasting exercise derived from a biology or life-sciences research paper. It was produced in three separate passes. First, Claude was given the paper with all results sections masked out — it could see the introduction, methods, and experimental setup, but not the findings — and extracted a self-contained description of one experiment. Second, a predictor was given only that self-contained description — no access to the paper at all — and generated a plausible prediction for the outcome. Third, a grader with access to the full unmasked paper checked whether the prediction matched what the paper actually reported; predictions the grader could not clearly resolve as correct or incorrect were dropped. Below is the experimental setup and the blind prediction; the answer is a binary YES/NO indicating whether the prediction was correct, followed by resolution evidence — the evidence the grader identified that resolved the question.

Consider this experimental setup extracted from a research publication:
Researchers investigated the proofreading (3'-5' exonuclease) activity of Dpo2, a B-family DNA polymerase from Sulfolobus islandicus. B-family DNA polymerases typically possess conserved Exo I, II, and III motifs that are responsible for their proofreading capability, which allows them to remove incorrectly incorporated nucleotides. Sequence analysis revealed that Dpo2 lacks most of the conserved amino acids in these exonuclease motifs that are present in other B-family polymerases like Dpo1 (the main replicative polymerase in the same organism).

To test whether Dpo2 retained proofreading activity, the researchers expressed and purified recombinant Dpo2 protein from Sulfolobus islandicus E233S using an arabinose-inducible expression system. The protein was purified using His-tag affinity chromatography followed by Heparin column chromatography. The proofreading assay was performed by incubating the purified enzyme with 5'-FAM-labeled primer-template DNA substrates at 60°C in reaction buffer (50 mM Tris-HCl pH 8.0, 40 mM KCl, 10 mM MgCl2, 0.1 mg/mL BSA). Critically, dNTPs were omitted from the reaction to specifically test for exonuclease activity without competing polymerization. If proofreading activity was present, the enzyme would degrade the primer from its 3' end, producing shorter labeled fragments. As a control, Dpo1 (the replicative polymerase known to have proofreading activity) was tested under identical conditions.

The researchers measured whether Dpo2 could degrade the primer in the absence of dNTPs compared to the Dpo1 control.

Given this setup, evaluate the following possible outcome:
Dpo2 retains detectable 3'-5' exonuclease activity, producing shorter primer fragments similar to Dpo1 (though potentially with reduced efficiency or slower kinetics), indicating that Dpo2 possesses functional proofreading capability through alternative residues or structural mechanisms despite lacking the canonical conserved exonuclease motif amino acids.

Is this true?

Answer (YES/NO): NO